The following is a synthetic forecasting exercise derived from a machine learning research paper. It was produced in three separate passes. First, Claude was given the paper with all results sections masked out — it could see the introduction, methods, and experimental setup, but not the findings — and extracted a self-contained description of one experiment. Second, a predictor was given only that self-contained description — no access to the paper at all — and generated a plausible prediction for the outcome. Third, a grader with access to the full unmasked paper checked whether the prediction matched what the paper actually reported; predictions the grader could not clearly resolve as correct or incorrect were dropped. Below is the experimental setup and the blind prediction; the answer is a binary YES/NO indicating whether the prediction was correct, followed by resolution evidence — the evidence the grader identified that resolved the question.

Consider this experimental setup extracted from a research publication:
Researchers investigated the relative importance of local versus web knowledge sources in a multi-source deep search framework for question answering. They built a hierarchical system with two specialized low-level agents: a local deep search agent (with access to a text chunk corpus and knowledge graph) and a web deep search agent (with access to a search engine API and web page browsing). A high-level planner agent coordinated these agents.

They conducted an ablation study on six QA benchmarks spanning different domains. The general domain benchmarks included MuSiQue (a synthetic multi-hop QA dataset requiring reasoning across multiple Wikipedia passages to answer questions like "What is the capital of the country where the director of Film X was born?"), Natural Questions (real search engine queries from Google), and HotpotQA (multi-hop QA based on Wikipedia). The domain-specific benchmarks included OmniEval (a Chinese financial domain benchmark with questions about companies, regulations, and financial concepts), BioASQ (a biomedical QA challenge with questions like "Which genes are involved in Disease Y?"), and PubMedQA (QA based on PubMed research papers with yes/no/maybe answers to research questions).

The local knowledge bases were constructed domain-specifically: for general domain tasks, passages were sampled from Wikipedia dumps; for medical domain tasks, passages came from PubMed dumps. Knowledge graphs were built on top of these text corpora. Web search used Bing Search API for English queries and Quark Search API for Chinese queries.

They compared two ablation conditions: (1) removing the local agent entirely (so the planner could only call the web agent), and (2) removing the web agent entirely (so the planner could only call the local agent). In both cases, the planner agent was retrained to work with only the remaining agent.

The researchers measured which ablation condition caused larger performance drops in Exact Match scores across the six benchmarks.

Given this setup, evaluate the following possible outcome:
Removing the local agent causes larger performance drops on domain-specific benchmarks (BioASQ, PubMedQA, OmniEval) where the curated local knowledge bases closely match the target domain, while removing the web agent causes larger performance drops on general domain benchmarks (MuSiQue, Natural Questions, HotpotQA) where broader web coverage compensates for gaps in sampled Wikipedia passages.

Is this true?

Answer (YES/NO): NO